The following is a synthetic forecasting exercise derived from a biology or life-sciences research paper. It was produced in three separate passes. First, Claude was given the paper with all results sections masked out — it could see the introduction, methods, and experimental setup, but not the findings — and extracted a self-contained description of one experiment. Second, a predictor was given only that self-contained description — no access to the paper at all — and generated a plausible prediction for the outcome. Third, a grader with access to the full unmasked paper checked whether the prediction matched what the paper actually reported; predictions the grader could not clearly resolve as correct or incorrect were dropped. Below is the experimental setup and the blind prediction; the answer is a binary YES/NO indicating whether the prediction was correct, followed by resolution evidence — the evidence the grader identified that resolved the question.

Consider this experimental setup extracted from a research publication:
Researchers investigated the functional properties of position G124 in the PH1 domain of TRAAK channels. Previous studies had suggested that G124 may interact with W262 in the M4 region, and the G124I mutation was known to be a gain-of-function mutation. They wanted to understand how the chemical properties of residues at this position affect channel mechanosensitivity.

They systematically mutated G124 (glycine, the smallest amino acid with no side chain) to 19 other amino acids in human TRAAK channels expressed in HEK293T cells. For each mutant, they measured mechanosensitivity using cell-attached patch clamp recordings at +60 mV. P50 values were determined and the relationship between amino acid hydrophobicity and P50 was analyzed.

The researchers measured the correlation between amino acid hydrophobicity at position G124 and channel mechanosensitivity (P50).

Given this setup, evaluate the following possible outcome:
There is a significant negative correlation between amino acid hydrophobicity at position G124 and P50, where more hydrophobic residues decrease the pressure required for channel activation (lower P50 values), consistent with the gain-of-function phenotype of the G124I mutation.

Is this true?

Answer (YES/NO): YES